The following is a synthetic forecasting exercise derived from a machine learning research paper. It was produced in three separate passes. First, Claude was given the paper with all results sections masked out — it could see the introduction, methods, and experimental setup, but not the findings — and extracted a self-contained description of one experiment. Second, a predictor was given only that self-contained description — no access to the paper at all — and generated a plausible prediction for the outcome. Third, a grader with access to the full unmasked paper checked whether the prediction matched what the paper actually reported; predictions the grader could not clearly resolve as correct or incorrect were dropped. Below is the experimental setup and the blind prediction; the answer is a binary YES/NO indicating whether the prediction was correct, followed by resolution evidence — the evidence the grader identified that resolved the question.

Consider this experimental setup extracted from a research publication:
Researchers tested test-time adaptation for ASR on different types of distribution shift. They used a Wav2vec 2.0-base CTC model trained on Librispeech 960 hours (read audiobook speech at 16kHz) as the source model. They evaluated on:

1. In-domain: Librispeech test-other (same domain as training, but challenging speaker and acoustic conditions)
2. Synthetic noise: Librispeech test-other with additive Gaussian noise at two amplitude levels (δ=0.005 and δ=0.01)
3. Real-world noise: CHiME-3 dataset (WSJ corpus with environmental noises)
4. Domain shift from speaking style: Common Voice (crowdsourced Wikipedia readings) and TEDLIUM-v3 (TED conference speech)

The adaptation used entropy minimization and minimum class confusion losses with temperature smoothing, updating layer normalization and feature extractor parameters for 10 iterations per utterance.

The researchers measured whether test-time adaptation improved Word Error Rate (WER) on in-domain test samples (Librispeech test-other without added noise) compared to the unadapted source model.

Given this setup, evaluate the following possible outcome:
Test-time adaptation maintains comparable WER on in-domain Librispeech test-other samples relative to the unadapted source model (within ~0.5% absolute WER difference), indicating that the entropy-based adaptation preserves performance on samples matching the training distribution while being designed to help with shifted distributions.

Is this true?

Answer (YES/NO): NO